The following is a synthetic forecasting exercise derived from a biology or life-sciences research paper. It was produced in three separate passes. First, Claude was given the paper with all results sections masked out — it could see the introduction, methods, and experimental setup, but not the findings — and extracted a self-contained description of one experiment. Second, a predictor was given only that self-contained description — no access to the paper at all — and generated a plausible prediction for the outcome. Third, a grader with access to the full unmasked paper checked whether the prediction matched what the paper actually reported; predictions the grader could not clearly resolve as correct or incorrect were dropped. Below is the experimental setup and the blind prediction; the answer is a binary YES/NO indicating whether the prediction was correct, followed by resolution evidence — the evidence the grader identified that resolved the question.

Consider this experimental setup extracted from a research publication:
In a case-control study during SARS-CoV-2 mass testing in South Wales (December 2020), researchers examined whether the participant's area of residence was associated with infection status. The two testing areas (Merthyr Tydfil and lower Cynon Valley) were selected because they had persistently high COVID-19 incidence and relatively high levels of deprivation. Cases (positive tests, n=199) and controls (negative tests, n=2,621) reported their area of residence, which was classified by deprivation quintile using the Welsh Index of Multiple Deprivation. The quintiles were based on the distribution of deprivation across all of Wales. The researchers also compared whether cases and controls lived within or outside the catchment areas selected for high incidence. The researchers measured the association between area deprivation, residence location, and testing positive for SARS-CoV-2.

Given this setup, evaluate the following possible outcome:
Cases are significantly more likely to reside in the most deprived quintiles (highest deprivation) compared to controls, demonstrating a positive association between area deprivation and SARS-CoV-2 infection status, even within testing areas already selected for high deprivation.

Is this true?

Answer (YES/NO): NO